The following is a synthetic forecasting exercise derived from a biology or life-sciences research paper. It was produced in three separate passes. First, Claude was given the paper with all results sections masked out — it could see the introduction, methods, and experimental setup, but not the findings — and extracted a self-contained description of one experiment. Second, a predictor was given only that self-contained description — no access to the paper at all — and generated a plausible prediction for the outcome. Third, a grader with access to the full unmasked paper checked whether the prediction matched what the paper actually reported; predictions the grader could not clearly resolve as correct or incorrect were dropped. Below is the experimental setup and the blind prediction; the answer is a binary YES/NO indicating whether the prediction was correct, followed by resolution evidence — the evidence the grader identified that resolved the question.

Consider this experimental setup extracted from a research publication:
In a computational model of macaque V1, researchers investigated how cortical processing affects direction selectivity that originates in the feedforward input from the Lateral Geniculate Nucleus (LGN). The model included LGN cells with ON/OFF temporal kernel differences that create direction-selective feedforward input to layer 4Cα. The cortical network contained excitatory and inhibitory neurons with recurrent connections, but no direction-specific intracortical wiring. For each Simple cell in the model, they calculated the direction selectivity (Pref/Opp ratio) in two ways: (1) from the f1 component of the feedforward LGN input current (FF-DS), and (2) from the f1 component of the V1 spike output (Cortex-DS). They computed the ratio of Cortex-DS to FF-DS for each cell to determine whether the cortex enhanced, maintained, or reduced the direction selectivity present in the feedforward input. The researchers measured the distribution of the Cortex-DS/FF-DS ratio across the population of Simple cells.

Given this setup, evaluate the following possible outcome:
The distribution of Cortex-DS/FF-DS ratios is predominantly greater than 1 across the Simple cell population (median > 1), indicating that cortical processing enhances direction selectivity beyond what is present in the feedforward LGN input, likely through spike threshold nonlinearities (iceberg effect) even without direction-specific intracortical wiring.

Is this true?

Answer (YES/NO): YES